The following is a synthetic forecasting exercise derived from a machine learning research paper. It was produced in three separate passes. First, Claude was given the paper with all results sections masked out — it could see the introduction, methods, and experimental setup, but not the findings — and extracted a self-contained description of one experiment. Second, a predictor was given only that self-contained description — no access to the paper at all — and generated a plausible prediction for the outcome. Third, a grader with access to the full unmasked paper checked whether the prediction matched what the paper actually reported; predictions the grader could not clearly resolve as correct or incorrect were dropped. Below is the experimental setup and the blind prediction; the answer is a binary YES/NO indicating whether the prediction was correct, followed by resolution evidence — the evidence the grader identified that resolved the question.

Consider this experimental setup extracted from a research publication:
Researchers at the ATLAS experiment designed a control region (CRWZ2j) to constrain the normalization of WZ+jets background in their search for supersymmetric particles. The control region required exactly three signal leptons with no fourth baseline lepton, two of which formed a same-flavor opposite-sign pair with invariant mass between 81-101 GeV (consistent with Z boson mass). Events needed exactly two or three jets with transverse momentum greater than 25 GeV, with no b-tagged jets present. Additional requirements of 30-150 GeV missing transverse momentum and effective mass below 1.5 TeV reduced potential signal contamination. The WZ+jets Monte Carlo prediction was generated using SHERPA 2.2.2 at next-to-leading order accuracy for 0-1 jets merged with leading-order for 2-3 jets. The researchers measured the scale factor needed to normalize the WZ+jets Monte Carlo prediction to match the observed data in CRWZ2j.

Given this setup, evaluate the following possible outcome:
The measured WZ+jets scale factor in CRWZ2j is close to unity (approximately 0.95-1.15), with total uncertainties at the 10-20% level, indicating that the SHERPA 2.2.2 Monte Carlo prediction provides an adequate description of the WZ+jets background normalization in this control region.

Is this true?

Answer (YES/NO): NO